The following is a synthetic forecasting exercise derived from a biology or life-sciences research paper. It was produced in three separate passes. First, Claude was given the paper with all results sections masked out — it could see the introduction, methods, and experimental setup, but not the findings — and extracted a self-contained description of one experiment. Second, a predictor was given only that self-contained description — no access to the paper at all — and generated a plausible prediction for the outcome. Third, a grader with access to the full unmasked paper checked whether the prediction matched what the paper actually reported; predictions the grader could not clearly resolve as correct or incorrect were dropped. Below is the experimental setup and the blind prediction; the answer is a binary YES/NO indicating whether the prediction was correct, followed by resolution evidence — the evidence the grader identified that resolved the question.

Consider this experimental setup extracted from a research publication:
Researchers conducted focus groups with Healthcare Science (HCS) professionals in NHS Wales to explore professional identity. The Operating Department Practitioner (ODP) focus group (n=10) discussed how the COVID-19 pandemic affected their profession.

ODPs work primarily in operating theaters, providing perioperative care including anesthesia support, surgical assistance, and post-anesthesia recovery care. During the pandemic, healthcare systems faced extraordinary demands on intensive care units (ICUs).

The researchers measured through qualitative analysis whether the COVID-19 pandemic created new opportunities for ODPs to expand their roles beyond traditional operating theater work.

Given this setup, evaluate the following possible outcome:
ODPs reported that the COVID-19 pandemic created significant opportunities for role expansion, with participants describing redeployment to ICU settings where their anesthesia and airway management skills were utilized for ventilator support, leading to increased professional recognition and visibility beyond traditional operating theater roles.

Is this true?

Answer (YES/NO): NO